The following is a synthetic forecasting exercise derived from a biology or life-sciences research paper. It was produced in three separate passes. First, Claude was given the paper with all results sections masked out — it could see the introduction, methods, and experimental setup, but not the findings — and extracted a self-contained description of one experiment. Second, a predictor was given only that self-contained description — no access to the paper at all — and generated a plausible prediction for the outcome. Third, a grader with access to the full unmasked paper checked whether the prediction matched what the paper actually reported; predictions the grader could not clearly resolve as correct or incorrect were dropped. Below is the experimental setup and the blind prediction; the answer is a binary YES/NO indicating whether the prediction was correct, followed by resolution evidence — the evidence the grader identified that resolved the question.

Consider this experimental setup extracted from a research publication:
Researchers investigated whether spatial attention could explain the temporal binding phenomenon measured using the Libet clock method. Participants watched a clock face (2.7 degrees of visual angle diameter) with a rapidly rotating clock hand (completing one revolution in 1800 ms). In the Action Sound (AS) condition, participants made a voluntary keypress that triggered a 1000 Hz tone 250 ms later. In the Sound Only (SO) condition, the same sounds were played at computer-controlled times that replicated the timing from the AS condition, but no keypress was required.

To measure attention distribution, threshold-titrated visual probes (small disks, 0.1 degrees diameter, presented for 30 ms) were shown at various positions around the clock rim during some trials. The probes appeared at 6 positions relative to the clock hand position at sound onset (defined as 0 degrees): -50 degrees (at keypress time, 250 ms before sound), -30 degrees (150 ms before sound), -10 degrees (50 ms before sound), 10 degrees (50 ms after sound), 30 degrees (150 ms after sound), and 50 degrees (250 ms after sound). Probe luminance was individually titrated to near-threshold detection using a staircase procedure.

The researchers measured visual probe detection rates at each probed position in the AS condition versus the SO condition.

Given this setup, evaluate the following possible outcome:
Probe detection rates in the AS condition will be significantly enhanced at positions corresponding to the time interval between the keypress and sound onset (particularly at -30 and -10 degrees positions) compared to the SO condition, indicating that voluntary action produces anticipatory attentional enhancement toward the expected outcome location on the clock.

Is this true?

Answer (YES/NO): YES